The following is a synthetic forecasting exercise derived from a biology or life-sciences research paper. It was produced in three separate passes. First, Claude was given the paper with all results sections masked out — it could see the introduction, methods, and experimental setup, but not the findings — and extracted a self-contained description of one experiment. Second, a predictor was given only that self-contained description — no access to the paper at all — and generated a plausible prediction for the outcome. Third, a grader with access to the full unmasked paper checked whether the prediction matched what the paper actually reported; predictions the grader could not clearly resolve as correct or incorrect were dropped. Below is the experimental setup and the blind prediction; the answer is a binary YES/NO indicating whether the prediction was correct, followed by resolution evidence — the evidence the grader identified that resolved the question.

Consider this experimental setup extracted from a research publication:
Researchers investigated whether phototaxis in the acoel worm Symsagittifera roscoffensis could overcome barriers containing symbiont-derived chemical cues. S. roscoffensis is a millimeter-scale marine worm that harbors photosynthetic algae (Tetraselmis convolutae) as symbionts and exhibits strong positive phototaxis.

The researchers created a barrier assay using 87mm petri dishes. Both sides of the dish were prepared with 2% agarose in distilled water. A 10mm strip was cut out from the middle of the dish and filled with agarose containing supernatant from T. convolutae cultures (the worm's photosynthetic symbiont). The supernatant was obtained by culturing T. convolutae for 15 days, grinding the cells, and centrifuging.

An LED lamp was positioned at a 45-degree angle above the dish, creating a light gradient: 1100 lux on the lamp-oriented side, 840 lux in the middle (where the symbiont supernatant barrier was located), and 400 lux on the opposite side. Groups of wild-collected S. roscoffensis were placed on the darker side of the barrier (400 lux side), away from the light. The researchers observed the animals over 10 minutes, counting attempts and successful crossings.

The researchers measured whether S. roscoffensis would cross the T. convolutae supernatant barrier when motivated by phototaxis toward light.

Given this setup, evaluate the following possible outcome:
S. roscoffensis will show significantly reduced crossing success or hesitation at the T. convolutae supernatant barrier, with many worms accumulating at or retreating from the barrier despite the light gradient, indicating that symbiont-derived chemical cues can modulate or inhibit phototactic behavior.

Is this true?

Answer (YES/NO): YES